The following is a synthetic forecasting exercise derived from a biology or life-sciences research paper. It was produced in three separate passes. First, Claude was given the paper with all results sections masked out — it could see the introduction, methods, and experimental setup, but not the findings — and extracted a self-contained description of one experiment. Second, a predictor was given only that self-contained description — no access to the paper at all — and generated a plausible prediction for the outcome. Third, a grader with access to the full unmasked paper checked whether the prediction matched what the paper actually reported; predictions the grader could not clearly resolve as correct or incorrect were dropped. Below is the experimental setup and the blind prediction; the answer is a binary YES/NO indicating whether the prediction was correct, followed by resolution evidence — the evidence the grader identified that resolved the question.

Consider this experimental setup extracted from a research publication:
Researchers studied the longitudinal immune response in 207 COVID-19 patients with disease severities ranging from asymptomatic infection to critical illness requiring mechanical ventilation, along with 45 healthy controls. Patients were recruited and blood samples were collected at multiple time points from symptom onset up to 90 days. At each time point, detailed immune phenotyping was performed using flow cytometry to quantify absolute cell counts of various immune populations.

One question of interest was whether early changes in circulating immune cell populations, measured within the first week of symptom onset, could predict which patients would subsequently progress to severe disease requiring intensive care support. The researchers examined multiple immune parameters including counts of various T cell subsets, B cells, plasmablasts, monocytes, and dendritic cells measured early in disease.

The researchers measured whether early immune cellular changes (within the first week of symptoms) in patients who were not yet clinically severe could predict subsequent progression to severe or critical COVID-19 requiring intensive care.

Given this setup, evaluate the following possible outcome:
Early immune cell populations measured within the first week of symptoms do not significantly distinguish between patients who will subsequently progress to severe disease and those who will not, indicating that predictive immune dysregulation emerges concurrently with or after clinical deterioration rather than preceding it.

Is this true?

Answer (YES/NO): NO